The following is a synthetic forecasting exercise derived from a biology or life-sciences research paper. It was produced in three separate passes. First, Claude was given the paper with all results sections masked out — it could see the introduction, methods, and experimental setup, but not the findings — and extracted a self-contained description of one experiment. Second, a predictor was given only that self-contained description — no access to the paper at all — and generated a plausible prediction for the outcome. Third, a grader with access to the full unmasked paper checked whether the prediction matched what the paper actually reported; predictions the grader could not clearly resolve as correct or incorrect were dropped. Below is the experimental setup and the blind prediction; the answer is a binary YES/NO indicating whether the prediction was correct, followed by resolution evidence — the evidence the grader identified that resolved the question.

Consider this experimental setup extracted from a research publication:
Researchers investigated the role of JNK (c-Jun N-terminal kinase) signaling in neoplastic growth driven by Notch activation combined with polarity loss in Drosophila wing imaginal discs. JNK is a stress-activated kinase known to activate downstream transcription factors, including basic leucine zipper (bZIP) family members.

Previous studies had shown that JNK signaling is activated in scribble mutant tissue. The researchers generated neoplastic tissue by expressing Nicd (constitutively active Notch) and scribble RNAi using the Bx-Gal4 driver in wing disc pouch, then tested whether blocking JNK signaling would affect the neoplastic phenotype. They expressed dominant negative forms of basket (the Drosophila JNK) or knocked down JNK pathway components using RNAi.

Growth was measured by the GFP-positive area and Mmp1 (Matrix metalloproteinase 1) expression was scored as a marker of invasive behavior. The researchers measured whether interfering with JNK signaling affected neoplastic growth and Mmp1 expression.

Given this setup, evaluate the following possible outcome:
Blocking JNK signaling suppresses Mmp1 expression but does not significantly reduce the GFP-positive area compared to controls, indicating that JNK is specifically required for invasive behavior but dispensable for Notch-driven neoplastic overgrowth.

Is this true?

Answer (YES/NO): NO